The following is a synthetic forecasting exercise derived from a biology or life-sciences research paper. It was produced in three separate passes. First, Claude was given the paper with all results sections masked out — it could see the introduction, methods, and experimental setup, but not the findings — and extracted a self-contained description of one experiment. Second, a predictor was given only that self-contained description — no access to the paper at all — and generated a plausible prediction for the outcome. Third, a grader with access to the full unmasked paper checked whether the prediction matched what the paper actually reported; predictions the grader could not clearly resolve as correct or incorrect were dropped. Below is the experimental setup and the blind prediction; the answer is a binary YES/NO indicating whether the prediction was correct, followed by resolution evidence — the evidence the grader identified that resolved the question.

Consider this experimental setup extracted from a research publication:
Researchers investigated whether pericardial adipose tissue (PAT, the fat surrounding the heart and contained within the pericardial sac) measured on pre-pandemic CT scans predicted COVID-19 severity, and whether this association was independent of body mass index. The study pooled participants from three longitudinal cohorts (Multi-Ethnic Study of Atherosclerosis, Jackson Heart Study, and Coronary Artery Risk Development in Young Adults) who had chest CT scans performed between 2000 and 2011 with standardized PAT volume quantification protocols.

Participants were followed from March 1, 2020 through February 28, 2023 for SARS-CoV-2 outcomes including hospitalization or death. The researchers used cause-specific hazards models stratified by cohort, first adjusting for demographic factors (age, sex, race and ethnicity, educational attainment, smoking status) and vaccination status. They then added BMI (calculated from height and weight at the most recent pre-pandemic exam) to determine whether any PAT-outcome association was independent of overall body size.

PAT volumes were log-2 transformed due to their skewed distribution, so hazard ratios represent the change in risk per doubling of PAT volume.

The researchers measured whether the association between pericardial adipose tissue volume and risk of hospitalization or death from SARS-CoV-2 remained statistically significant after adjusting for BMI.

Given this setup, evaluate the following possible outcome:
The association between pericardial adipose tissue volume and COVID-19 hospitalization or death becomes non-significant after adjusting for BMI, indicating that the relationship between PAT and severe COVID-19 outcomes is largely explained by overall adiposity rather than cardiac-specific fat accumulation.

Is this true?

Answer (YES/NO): NO